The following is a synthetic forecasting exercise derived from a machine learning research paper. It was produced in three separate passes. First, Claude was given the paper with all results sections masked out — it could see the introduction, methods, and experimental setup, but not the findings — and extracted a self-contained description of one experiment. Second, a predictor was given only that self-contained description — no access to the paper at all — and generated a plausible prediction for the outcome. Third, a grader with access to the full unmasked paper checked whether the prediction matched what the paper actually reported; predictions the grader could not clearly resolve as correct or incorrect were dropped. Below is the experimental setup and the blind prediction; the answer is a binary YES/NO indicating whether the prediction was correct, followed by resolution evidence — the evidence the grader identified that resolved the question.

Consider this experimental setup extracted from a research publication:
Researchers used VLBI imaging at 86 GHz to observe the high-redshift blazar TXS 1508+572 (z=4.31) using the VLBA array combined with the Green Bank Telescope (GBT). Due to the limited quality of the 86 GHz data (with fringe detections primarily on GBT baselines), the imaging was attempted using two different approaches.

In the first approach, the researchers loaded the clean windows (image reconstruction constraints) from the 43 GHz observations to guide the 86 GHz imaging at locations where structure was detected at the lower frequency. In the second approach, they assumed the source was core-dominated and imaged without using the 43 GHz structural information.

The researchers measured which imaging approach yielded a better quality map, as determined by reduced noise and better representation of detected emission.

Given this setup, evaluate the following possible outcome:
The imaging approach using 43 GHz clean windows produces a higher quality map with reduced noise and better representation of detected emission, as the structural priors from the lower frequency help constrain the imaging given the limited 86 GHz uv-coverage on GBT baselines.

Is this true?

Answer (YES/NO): NO